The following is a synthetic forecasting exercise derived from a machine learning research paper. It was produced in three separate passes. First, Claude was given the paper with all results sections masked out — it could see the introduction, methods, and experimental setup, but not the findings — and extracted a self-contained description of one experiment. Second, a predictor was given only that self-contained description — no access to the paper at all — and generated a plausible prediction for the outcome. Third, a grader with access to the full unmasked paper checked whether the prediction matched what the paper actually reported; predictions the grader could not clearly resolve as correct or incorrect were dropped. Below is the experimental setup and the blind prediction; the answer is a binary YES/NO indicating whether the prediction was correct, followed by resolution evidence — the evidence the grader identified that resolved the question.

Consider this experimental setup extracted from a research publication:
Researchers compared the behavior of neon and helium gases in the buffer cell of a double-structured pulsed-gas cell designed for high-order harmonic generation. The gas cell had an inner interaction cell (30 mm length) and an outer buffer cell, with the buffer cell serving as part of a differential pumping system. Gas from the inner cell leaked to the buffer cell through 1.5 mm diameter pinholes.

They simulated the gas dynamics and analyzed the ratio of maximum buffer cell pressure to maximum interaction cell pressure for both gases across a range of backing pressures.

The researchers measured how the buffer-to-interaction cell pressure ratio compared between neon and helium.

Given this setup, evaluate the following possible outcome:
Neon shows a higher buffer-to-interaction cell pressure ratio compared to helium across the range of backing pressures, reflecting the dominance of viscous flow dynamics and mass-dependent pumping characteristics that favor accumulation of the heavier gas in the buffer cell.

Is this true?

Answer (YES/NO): YES